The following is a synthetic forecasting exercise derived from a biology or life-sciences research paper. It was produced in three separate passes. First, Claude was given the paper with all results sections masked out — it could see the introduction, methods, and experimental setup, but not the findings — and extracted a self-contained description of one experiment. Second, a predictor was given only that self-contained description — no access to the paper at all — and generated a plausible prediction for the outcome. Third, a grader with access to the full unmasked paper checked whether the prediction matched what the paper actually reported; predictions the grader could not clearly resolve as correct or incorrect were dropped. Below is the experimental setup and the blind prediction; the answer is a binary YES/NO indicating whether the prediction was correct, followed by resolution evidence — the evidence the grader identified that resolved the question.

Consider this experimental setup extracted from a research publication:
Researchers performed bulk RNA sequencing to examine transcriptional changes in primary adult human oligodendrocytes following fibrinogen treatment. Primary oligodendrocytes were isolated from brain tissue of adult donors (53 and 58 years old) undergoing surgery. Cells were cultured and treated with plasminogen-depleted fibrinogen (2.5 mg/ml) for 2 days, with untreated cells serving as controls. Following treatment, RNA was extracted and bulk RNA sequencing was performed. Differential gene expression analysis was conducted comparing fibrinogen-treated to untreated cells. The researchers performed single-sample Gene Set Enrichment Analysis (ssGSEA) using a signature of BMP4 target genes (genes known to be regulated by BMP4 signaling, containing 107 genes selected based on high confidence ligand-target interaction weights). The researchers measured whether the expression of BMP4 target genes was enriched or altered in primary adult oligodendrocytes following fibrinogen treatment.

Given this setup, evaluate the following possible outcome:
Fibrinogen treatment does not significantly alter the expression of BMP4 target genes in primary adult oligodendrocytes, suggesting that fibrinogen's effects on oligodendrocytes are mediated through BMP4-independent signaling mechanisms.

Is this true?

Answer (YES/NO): NO